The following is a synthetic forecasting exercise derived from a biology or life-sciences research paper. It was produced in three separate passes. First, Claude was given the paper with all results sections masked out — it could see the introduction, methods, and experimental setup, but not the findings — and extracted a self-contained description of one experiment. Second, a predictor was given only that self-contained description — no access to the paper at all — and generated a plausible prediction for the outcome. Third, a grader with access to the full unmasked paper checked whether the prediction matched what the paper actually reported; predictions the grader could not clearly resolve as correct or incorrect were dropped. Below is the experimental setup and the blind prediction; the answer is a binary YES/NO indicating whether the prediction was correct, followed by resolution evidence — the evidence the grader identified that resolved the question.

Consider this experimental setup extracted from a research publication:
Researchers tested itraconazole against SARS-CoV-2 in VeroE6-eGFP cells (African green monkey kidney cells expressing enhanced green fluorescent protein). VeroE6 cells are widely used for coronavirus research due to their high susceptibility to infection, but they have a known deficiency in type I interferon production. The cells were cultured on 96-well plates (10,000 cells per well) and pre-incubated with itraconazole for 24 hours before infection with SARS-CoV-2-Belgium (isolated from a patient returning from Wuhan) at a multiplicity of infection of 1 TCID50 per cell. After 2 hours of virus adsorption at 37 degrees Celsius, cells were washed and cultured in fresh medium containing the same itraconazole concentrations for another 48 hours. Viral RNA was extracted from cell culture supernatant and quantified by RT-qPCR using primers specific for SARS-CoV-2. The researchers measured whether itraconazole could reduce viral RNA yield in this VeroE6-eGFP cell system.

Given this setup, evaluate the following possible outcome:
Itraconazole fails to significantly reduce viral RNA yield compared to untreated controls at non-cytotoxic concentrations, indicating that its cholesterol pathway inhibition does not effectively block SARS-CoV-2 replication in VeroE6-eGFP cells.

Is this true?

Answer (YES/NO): NO